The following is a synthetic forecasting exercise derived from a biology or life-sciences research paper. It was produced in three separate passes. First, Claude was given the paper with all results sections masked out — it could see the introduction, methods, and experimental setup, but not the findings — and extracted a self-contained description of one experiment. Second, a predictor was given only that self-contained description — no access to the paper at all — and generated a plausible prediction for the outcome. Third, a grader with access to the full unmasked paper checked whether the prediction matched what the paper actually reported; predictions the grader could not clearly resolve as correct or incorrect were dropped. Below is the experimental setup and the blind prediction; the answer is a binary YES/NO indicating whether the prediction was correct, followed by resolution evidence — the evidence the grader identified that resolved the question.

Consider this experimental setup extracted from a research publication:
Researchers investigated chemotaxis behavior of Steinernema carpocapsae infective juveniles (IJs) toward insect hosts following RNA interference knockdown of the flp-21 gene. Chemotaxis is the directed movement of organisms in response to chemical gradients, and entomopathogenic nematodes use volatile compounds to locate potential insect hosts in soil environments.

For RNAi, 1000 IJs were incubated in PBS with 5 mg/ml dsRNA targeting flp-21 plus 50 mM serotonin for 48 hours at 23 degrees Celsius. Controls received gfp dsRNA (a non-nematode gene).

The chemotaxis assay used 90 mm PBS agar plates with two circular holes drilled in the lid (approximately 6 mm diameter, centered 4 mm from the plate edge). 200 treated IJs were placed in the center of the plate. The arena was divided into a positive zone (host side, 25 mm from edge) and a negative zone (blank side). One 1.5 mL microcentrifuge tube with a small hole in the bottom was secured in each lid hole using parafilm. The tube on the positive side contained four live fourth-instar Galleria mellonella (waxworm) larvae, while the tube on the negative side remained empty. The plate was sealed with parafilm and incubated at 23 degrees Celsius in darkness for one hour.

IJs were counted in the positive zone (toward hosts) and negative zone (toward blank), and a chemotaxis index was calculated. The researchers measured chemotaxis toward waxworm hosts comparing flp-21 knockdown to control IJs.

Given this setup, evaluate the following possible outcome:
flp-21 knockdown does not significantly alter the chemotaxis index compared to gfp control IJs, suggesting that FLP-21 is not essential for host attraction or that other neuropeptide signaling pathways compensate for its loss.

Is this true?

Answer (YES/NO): NO